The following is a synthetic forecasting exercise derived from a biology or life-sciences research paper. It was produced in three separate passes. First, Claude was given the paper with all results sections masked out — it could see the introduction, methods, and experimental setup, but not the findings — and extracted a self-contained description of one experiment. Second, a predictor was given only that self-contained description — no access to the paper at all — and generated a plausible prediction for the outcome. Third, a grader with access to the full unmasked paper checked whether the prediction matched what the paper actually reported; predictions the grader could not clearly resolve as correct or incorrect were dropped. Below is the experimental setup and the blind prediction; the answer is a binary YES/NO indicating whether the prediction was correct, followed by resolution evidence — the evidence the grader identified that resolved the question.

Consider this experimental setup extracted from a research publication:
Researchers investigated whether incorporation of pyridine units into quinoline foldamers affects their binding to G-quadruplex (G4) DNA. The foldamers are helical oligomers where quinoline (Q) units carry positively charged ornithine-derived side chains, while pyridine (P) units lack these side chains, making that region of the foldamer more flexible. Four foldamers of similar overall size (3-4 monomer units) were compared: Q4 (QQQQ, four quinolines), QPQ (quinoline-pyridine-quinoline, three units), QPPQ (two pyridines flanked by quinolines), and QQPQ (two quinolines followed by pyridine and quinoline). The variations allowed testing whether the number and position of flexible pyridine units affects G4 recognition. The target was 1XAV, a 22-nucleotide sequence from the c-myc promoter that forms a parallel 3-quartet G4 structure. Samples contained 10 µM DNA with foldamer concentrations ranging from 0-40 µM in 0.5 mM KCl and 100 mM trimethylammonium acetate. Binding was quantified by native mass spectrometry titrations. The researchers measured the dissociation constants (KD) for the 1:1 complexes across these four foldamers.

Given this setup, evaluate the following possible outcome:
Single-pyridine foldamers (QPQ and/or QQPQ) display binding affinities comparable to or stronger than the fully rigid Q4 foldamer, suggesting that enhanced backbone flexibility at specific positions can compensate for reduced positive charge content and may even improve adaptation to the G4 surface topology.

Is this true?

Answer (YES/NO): YES